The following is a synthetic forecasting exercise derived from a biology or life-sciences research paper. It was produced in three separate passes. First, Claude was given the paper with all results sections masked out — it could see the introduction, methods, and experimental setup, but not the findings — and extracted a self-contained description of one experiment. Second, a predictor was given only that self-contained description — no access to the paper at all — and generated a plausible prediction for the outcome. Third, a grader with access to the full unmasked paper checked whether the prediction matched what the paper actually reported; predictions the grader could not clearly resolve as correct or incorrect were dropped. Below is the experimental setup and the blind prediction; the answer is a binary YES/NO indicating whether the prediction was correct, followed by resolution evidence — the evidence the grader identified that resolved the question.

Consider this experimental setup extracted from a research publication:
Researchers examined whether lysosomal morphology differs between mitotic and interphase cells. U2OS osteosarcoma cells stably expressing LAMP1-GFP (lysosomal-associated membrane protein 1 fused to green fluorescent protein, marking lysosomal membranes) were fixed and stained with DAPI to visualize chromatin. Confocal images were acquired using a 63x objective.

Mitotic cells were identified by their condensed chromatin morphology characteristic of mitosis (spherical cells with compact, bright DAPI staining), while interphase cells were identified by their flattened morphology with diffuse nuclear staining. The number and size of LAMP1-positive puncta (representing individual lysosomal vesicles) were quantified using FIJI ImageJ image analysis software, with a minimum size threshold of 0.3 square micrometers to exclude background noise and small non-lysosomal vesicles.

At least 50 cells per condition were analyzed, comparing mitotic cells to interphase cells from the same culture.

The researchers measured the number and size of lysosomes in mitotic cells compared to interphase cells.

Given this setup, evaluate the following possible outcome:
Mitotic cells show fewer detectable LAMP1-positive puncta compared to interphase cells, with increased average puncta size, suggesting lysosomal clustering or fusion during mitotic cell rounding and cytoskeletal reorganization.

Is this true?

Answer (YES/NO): YES